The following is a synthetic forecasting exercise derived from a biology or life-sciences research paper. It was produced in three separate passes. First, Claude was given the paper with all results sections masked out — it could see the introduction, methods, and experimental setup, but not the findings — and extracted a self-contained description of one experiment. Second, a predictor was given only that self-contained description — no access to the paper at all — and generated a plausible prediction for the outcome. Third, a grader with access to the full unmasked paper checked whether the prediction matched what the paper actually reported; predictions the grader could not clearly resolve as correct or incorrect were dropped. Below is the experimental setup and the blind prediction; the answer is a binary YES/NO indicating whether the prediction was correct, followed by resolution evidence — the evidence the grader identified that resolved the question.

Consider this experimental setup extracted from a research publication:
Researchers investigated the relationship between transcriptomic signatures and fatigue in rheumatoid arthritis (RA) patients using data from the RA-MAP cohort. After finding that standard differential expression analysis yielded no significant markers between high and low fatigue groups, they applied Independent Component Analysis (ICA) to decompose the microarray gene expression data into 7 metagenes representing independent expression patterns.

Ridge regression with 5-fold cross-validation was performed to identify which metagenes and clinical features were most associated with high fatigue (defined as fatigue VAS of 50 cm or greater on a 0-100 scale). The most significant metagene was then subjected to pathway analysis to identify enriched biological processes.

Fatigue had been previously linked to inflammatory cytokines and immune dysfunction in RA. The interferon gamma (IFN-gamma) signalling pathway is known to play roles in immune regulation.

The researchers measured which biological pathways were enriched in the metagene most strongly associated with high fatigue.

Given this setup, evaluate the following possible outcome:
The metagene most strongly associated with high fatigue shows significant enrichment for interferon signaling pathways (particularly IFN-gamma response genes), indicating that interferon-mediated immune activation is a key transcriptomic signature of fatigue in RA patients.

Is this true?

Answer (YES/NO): NO